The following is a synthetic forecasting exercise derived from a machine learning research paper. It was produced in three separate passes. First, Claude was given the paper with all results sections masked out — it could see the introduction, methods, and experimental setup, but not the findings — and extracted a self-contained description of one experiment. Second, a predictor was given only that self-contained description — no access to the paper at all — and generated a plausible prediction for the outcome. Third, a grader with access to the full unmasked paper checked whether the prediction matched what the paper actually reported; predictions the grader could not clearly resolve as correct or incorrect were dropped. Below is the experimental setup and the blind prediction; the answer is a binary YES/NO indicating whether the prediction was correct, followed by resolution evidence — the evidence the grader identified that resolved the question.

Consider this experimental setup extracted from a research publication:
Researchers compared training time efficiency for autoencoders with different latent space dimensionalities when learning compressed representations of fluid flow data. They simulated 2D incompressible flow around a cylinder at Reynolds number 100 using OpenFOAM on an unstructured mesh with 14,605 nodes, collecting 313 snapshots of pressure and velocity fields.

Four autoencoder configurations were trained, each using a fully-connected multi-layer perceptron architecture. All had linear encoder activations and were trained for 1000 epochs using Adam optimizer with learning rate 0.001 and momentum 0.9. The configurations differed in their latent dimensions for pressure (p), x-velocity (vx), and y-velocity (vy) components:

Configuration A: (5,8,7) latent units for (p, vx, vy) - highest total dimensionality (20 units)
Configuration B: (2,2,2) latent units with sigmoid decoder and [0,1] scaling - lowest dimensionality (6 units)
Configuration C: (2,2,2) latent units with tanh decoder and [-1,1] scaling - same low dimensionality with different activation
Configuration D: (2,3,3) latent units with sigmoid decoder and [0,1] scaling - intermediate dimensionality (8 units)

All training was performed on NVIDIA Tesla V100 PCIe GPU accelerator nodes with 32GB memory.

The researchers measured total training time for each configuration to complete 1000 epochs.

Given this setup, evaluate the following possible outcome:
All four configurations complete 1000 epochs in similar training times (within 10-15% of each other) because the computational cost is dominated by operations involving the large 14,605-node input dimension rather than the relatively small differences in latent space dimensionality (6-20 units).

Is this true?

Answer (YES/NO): YES